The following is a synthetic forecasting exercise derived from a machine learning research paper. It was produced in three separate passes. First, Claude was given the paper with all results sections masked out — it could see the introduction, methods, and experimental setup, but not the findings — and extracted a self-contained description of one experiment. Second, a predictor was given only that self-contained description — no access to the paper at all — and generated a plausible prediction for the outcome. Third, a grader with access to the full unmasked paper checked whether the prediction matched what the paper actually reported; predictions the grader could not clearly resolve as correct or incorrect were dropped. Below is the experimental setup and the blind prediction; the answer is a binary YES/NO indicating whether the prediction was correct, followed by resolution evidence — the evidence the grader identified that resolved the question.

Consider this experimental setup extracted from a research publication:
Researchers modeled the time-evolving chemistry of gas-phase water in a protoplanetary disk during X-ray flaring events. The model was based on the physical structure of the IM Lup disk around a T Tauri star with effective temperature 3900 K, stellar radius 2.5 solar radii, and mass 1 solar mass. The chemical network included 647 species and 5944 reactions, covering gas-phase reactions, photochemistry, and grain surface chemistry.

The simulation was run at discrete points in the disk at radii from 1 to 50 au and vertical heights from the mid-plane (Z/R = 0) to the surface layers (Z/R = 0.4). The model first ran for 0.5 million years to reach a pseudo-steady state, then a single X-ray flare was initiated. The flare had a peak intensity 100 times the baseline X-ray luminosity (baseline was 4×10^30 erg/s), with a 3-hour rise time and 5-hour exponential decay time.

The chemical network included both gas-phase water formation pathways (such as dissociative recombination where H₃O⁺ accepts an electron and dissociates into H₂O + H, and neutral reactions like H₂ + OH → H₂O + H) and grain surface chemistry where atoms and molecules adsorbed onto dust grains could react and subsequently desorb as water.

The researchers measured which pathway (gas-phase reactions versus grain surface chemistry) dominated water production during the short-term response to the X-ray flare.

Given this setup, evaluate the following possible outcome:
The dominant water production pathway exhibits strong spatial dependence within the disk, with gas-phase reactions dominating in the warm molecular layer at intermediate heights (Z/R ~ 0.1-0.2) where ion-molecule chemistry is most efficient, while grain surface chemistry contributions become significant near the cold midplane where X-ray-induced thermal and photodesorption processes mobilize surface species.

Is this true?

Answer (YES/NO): NO